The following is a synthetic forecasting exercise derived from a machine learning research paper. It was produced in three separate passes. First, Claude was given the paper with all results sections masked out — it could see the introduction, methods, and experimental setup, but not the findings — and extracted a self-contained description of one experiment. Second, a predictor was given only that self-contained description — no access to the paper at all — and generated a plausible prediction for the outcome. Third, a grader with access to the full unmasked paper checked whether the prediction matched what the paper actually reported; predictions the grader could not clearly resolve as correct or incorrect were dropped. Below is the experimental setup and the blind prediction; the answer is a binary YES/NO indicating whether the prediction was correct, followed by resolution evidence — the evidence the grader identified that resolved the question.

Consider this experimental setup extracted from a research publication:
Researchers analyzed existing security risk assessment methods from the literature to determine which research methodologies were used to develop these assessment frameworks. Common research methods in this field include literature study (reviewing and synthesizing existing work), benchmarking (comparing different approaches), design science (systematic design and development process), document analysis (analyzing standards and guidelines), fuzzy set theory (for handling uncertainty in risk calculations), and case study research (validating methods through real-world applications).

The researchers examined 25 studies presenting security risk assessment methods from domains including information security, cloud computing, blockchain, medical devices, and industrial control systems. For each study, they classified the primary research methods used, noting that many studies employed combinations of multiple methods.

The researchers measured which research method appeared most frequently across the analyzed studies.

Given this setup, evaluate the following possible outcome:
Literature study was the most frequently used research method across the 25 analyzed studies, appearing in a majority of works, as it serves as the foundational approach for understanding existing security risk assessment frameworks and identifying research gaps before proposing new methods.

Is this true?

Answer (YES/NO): YES